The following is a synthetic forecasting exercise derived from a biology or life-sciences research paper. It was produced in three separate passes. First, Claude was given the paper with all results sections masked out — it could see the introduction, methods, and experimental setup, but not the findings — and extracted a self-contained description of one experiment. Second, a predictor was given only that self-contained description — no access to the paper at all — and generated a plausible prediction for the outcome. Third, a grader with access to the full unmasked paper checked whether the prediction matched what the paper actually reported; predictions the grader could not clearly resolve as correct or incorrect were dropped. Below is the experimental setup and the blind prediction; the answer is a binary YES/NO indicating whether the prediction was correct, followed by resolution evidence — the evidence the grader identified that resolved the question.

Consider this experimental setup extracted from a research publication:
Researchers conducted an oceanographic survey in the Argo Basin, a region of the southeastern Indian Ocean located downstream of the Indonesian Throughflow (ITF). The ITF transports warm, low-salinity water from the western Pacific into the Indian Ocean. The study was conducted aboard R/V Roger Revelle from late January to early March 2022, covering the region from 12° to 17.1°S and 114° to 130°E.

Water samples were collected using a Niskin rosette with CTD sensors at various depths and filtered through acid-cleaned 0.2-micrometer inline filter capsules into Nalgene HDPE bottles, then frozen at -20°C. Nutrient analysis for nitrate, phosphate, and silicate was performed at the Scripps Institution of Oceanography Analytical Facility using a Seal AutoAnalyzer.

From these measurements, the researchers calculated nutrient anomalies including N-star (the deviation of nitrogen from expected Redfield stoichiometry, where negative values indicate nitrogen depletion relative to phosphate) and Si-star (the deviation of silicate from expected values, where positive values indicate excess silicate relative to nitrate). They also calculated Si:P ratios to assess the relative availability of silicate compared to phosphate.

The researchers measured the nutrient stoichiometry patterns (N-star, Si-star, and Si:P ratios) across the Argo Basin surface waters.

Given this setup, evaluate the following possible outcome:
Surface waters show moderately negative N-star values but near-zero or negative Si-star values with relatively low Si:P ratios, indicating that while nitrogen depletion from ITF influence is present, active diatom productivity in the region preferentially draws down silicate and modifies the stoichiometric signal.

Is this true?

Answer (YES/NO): NO